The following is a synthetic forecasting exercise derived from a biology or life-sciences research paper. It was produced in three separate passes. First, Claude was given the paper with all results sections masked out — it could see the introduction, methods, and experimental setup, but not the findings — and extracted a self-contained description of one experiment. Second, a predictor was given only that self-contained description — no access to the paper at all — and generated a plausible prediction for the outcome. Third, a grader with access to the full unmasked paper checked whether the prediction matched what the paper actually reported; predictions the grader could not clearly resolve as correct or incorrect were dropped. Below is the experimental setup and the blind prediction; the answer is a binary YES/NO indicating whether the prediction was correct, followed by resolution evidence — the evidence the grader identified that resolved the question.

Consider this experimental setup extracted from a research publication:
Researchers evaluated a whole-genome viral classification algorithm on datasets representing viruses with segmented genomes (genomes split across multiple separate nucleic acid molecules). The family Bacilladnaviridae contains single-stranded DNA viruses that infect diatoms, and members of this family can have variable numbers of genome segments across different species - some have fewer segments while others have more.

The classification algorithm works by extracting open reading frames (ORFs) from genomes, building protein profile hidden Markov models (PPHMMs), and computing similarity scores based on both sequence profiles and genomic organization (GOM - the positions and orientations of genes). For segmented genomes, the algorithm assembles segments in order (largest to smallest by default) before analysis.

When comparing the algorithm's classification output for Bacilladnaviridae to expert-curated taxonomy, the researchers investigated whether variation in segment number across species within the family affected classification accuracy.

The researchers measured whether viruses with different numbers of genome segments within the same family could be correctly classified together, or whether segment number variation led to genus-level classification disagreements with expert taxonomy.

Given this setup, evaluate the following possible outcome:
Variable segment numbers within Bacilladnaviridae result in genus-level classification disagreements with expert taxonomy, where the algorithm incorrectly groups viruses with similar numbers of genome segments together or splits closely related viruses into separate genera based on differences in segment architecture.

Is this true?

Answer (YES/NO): YES